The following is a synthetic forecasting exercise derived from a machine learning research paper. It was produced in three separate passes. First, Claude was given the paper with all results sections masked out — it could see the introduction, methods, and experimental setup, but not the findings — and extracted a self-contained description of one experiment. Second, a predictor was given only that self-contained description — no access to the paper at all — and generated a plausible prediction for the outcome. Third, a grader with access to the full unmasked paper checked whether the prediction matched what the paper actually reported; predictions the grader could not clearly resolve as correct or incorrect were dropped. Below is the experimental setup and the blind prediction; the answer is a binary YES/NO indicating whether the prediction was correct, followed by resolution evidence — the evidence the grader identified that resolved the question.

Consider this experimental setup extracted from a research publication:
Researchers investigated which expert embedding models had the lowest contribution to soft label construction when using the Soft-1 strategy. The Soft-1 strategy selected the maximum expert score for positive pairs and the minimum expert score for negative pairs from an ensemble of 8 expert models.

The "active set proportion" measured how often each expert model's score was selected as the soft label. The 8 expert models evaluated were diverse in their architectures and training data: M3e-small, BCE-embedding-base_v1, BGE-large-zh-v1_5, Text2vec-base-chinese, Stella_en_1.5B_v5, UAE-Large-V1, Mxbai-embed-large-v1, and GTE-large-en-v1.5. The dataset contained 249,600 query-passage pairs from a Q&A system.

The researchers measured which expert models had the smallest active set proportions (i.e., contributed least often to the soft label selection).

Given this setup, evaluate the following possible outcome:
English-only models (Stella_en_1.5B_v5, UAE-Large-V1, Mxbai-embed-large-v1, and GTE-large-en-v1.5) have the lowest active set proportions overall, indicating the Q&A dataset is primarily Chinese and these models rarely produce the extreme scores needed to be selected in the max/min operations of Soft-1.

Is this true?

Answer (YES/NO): NO